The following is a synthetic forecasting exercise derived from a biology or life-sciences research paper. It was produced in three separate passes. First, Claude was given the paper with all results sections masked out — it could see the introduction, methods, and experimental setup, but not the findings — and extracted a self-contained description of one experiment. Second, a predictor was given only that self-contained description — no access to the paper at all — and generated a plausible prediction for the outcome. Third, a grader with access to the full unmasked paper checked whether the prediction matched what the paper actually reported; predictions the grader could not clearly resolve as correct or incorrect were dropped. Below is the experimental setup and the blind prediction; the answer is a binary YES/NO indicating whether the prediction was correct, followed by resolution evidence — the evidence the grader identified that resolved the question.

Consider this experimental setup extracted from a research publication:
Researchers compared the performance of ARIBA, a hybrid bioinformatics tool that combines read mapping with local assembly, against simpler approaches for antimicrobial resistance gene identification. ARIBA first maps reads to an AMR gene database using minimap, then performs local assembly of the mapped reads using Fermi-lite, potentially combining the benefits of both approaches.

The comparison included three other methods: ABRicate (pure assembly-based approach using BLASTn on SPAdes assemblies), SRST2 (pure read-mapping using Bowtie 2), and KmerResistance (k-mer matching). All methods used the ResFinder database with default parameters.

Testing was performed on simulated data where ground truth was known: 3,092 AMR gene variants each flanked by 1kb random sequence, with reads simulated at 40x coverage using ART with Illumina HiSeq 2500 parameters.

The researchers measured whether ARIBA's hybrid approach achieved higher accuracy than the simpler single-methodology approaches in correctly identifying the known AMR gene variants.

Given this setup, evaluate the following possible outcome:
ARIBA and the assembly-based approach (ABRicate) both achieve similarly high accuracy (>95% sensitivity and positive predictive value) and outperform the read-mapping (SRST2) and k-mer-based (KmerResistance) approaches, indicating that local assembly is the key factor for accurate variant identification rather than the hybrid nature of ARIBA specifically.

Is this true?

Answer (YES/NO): NO